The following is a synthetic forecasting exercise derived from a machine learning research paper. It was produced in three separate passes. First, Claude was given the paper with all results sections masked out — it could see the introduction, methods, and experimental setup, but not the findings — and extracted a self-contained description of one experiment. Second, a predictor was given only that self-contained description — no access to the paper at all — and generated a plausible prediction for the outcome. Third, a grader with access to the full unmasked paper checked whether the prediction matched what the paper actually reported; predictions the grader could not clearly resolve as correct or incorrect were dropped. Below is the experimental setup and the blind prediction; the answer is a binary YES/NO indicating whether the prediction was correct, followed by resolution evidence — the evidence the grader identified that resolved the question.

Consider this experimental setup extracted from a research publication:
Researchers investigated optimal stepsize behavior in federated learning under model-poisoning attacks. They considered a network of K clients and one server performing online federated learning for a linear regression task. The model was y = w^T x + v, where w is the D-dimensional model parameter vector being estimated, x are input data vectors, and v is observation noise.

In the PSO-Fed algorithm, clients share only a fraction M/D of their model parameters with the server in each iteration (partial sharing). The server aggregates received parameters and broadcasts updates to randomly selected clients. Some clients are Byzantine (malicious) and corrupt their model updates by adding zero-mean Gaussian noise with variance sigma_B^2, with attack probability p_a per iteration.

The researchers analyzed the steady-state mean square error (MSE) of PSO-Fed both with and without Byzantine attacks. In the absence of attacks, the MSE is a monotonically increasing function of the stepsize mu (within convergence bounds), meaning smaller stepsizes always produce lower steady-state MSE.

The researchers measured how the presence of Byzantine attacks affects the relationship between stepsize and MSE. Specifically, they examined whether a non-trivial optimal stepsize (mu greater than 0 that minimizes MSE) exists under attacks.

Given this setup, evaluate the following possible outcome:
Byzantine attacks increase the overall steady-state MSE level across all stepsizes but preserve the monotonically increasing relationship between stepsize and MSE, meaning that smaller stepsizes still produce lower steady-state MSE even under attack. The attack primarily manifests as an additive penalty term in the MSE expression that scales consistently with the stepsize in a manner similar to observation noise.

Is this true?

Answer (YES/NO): NO